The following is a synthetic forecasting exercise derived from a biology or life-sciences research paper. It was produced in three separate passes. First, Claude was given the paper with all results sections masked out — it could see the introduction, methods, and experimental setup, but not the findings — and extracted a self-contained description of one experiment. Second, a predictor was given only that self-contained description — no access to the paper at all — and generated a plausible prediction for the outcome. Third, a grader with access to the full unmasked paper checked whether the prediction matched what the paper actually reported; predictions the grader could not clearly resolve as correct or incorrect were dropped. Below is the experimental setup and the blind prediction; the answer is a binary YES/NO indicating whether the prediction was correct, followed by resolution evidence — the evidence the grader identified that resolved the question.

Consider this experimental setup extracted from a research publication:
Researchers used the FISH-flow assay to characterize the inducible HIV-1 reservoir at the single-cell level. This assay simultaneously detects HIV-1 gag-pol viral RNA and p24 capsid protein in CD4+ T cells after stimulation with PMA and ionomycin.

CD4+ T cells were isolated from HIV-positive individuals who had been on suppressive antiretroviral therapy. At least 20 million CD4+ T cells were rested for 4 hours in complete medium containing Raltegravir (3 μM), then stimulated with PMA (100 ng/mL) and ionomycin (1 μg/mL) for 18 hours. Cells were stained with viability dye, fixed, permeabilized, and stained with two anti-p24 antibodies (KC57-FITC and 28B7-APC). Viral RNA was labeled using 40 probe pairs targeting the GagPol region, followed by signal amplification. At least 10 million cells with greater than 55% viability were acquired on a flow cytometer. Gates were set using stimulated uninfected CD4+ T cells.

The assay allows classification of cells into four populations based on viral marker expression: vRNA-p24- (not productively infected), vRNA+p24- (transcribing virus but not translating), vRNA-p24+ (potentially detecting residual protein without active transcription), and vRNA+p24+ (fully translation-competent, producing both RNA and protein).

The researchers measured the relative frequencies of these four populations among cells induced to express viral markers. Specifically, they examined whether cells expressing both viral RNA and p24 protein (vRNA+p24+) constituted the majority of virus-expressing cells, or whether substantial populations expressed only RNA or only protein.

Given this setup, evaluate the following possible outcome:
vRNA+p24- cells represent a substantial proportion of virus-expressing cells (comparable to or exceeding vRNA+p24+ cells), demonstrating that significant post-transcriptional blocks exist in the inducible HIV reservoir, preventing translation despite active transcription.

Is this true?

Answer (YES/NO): YES